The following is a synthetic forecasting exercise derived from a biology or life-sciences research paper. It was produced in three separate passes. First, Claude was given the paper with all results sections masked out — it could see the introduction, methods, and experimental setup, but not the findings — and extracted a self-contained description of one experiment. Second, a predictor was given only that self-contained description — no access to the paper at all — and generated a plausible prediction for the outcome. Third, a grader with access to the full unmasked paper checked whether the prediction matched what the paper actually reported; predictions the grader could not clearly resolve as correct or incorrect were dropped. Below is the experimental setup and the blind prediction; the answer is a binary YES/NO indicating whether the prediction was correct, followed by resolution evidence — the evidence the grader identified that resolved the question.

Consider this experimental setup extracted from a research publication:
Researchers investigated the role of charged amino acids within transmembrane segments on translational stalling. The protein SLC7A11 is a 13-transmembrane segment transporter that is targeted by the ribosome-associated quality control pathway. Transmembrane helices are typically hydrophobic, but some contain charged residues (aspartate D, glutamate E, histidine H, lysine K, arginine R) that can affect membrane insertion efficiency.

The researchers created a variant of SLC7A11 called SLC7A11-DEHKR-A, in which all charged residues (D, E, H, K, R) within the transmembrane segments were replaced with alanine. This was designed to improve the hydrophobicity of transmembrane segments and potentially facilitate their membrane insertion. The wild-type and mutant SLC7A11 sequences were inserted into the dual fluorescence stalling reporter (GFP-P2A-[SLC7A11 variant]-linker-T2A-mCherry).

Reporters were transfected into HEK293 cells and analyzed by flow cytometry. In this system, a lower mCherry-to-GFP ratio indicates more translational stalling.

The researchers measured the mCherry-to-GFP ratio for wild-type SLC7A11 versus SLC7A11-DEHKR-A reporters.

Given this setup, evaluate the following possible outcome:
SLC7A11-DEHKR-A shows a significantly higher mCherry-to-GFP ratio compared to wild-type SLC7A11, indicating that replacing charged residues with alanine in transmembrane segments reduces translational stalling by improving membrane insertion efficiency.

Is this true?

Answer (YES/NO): NO